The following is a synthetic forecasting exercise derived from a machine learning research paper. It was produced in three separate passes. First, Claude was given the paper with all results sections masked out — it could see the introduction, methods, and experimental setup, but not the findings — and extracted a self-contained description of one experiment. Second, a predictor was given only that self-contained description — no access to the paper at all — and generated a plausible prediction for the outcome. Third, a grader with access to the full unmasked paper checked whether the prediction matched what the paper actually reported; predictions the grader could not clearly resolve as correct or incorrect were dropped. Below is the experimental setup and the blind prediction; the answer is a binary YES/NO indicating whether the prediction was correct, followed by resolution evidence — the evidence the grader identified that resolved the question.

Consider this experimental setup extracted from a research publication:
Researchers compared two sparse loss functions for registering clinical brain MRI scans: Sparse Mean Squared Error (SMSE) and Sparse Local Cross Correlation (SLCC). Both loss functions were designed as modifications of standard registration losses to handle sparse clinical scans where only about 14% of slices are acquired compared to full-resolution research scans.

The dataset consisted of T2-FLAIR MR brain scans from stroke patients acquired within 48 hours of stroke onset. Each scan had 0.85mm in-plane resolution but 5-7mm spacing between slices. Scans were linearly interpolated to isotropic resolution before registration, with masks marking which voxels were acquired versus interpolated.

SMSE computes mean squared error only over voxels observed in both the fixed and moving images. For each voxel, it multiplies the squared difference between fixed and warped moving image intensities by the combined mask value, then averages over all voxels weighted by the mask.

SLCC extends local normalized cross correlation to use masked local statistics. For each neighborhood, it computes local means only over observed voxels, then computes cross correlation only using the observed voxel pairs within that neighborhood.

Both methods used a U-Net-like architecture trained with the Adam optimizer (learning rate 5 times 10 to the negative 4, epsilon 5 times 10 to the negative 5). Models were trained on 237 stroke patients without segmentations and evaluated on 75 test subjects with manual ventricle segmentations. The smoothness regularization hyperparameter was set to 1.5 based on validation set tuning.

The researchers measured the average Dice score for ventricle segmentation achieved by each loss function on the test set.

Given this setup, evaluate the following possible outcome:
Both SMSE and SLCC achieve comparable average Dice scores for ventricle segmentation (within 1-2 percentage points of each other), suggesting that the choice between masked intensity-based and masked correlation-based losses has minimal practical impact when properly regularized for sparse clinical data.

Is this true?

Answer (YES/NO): NO